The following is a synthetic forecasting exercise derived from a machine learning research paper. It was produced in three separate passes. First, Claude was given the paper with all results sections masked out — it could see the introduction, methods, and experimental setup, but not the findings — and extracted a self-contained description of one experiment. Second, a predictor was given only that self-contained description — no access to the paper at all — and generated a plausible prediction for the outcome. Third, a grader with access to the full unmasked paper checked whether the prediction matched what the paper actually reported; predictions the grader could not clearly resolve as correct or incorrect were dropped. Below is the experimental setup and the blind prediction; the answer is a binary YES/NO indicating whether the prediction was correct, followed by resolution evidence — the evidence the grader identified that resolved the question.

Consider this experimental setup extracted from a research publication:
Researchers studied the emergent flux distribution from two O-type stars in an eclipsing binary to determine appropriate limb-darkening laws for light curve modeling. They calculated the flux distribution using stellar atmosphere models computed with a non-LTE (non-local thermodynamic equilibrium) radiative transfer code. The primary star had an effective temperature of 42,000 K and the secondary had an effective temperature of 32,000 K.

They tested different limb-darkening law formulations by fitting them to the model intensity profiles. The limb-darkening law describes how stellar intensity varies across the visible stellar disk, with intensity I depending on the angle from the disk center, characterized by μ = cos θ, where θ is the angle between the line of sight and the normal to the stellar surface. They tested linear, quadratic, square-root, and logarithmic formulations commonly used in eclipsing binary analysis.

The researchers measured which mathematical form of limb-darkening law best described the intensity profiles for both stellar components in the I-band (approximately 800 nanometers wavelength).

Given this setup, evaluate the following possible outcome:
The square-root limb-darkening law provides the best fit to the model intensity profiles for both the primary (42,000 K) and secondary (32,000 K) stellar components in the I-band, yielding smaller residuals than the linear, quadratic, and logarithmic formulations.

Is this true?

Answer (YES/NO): NO